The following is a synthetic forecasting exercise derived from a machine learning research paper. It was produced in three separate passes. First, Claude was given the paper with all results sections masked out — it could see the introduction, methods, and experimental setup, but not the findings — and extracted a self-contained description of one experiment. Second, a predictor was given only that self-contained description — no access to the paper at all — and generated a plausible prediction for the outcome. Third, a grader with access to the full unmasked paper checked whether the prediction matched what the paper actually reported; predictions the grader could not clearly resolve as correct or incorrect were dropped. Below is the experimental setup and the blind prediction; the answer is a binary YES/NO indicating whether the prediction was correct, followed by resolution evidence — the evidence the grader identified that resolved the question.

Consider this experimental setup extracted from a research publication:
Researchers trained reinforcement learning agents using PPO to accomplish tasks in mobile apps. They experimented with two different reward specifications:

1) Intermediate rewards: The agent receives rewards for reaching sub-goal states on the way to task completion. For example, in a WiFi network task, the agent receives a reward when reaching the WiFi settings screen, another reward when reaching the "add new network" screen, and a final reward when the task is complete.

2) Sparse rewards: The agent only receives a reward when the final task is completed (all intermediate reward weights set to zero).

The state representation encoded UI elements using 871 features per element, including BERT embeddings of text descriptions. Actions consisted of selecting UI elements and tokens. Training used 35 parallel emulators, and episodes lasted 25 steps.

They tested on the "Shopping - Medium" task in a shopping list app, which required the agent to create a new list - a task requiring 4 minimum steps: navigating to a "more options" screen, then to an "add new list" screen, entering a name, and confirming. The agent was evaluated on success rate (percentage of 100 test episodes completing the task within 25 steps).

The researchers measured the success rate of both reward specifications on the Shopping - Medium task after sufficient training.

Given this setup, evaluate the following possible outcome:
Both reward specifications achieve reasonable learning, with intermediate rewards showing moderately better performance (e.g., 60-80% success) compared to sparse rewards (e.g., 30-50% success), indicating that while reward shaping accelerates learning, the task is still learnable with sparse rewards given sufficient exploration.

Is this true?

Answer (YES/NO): NO